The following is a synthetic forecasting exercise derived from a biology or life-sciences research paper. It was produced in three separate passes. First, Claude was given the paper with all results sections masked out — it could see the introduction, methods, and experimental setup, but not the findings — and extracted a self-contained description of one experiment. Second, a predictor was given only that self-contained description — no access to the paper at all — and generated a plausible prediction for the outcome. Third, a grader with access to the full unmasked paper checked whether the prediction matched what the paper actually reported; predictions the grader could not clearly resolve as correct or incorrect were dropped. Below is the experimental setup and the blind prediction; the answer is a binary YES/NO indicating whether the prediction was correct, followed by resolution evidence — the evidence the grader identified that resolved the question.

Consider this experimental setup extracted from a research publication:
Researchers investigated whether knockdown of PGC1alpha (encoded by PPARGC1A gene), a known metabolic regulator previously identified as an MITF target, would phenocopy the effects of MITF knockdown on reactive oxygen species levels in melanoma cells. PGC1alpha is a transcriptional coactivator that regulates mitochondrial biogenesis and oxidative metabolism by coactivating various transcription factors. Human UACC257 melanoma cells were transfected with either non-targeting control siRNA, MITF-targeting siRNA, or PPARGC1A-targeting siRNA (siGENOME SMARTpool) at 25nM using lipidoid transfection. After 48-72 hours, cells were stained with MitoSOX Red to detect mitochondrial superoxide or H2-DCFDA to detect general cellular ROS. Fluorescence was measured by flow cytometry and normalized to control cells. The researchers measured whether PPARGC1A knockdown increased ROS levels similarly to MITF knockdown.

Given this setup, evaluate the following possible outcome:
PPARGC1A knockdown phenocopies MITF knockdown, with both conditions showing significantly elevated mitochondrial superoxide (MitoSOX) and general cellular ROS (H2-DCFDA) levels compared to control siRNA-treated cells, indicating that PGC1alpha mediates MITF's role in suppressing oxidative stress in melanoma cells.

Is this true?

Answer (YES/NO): NO